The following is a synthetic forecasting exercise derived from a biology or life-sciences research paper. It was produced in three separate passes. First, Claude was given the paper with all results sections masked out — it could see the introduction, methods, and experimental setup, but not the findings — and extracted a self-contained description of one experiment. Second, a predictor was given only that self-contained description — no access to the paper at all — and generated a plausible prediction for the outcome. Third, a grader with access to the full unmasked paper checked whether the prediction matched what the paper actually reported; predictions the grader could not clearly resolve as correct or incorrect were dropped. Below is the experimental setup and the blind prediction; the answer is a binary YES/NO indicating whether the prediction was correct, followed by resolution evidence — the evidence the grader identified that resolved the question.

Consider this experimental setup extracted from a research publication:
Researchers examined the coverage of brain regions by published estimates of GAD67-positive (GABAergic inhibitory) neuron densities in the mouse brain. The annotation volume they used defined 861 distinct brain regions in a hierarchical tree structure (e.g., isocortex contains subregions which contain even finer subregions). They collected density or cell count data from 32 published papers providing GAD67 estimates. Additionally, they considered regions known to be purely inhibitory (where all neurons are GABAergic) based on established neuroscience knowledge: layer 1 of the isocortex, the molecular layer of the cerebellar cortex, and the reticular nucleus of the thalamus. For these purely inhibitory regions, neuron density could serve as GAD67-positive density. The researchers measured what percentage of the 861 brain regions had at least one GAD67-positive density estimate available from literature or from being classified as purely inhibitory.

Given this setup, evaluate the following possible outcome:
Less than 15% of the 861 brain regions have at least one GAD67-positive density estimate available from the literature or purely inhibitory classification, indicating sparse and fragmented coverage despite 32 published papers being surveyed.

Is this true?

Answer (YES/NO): NO